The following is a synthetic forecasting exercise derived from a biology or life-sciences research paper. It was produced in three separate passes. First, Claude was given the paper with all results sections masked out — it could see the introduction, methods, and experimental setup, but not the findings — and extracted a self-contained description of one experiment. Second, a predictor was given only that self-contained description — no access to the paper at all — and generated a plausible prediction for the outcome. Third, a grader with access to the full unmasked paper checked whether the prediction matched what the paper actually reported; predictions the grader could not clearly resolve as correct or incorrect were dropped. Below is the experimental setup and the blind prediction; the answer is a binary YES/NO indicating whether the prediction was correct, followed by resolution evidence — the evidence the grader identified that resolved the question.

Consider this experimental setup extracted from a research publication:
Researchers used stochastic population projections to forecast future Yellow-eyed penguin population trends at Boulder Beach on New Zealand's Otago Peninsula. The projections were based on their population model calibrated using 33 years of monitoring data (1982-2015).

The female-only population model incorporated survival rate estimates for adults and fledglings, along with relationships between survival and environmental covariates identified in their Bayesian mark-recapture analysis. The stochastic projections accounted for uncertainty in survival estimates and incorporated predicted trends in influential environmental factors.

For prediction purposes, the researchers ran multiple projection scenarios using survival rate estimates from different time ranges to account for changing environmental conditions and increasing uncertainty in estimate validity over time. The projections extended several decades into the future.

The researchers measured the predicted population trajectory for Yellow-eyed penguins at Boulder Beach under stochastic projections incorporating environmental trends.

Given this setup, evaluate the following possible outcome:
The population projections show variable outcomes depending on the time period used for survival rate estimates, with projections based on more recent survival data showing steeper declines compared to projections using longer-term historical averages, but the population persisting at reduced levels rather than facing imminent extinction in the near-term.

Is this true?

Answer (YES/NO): NO